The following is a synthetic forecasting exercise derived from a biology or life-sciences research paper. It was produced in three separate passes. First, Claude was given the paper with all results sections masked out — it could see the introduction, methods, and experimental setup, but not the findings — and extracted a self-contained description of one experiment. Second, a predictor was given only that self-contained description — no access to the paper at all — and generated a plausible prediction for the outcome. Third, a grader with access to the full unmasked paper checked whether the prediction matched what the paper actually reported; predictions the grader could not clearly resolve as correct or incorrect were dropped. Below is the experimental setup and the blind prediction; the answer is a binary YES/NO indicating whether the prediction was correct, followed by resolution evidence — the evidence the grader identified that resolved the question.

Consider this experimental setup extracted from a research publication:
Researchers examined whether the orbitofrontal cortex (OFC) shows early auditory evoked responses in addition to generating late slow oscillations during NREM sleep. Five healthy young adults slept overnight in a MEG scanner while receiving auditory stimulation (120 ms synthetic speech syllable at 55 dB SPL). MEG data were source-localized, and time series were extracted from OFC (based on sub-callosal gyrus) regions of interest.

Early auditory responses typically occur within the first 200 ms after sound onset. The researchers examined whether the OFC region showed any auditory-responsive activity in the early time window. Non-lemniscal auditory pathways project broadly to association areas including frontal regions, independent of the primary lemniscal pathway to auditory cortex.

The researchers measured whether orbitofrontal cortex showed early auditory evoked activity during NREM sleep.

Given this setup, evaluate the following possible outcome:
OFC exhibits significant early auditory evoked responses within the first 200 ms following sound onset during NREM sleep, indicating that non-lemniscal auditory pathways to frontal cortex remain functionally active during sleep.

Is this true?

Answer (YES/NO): YES